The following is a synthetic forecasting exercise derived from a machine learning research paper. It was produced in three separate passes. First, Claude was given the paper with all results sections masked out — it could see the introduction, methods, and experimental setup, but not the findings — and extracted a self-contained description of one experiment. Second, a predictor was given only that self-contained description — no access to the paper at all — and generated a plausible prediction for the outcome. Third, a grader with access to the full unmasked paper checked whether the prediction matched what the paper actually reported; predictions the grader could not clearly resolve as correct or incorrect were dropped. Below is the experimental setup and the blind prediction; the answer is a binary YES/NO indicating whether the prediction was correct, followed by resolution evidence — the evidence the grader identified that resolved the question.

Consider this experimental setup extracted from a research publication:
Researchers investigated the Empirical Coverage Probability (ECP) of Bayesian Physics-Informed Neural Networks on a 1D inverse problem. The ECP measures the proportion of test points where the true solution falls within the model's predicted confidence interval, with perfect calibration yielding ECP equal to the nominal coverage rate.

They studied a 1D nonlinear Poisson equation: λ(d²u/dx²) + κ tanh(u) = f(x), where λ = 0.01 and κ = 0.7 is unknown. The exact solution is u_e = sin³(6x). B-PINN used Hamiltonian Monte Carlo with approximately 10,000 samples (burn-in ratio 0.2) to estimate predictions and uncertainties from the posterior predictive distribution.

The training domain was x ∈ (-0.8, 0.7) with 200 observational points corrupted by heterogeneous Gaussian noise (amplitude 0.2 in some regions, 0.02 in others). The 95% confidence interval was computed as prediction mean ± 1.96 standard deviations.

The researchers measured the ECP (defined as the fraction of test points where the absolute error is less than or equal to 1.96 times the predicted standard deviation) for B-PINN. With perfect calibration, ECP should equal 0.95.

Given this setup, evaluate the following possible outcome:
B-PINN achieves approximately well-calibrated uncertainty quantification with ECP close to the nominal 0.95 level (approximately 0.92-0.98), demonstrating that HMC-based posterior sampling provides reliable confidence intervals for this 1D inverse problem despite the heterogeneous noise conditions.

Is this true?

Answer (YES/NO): NO